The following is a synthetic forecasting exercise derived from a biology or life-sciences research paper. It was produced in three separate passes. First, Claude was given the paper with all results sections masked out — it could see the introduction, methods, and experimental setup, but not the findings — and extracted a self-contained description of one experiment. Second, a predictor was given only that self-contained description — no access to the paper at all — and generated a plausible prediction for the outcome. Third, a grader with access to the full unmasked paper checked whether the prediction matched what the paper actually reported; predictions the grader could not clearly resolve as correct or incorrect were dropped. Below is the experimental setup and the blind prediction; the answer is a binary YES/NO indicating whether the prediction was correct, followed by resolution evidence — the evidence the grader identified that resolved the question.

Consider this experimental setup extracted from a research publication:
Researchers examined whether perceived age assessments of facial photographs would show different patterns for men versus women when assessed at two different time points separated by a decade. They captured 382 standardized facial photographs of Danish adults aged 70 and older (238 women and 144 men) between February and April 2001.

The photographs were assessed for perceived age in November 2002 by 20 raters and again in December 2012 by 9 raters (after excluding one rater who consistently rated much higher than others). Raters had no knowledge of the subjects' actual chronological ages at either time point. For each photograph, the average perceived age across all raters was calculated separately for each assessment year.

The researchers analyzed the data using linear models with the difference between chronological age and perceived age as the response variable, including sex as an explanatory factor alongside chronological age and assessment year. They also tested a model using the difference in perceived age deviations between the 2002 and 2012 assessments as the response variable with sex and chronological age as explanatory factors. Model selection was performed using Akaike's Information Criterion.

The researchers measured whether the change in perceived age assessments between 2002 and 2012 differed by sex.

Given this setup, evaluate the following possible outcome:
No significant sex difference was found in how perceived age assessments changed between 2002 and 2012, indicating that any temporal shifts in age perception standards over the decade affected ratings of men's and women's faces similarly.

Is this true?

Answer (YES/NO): NO